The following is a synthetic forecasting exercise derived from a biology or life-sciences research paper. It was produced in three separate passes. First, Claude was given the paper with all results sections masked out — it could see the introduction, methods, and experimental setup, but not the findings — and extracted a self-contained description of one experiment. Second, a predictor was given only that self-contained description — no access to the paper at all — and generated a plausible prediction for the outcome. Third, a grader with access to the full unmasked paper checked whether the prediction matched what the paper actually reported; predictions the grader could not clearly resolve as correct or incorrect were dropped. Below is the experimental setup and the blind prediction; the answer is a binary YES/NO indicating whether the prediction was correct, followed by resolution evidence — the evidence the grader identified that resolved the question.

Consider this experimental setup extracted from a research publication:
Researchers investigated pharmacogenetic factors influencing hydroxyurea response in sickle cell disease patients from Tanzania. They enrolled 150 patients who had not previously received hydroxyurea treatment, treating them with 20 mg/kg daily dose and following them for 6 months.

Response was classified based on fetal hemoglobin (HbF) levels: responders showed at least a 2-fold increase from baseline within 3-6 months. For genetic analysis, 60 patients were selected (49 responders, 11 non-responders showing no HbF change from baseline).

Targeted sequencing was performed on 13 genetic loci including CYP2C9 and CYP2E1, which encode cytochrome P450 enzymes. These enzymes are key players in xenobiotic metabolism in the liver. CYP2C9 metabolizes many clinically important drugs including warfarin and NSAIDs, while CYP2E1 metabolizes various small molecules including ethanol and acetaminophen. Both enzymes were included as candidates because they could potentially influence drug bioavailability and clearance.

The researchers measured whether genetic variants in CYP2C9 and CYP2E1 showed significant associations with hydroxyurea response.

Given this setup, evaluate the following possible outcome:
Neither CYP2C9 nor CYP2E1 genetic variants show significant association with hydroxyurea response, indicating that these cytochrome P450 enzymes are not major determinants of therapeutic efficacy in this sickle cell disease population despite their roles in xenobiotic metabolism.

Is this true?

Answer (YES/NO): NO